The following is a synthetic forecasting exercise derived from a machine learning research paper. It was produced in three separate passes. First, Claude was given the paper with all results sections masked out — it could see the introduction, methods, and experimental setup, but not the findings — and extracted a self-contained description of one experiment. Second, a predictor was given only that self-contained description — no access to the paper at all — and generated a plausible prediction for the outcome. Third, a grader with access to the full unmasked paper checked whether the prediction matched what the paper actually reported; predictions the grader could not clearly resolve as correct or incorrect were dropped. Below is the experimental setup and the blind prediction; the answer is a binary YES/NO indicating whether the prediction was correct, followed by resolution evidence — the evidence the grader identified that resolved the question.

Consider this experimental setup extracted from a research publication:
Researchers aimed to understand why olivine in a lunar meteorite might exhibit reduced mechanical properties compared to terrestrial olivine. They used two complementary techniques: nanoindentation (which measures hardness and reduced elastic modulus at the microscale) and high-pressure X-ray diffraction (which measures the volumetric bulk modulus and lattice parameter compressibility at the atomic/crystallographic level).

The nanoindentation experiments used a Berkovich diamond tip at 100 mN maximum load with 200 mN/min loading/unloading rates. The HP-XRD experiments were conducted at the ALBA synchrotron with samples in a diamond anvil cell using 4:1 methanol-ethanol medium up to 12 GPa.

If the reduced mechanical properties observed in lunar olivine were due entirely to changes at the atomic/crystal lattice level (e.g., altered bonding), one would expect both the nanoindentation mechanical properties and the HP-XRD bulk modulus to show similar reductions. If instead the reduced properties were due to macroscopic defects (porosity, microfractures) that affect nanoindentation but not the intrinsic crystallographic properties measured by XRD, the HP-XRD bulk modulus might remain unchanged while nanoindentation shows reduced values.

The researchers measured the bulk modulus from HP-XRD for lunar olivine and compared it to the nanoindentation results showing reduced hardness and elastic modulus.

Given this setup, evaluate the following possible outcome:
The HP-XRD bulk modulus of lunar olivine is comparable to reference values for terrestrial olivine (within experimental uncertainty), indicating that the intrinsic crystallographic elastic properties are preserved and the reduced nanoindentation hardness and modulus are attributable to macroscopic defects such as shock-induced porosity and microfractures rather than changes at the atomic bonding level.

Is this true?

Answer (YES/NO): NO